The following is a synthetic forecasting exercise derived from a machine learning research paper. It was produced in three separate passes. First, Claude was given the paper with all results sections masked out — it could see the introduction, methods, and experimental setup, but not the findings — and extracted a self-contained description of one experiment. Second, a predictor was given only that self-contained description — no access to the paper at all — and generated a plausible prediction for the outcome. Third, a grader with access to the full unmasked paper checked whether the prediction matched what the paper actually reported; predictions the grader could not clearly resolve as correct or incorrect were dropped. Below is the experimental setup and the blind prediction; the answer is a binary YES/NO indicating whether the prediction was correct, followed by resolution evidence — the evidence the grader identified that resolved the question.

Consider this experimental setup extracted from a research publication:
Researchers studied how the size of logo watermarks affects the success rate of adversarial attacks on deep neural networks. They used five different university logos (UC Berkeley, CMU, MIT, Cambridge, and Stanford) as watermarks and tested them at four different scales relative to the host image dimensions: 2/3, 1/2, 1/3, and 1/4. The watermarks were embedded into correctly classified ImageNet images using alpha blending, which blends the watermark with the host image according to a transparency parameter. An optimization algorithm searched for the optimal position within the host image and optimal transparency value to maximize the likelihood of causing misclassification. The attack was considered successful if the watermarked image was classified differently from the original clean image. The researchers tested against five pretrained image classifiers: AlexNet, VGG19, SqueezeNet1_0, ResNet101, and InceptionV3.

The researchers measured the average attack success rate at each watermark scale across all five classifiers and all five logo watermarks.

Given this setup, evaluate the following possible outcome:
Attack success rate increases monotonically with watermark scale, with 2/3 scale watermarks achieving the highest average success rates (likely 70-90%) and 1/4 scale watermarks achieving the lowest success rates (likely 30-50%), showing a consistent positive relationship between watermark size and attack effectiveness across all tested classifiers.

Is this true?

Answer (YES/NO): NO